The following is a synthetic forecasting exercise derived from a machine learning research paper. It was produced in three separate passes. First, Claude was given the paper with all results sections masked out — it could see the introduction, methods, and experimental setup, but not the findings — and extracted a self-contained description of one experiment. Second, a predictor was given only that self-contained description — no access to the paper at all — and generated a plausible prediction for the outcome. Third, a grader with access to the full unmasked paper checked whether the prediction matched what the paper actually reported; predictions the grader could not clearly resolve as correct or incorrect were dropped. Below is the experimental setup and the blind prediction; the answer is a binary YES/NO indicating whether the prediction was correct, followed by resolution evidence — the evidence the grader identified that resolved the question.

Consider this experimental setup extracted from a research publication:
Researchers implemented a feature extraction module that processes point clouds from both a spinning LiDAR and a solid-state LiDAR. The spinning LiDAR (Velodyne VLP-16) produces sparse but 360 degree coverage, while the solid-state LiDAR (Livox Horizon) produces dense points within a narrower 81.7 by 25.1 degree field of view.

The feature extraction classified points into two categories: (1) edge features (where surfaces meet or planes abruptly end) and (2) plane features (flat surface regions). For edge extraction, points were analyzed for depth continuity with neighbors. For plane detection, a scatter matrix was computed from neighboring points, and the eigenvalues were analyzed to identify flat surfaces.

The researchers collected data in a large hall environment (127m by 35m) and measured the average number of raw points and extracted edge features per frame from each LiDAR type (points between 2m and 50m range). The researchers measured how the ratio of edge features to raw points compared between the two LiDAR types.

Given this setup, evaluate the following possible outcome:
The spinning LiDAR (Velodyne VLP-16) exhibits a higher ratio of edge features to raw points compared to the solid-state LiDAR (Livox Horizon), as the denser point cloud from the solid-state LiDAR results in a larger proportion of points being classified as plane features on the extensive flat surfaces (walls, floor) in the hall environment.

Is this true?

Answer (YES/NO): NO